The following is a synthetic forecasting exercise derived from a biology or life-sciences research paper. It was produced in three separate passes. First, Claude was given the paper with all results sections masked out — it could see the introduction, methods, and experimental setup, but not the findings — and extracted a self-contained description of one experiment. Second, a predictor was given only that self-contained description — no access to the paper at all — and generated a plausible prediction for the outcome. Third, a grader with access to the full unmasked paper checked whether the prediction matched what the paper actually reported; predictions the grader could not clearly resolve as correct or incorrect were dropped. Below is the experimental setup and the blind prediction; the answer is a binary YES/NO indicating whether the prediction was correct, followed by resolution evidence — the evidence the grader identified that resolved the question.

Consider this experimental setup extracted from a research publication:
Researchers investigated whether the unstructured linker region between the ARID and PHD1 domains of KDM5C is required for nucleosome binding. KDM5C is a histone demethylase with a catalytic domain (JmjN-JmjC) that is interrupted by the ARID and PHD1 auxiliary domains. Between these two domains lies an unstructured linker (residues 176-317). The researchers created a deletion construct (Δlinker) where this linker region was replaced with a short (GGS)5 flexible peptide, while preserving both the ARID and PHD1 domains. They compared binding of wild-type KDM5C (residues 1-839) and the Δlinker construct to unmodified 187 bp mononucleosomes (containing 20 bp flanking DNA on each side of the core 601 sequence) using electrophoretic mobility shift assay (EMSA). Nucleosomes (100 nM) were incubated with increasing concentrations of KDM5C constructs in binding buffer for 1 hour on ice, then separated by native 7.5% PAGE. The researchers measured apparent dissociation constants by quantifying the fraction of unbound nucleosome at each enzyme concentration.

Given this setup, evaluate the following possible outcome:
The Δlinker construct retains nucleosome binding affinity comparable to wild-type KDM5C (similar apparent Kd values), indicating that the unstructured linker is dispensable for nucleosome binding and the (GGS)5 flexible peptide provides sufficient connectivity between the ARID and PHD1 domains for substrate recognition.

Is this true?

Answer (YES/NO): NO